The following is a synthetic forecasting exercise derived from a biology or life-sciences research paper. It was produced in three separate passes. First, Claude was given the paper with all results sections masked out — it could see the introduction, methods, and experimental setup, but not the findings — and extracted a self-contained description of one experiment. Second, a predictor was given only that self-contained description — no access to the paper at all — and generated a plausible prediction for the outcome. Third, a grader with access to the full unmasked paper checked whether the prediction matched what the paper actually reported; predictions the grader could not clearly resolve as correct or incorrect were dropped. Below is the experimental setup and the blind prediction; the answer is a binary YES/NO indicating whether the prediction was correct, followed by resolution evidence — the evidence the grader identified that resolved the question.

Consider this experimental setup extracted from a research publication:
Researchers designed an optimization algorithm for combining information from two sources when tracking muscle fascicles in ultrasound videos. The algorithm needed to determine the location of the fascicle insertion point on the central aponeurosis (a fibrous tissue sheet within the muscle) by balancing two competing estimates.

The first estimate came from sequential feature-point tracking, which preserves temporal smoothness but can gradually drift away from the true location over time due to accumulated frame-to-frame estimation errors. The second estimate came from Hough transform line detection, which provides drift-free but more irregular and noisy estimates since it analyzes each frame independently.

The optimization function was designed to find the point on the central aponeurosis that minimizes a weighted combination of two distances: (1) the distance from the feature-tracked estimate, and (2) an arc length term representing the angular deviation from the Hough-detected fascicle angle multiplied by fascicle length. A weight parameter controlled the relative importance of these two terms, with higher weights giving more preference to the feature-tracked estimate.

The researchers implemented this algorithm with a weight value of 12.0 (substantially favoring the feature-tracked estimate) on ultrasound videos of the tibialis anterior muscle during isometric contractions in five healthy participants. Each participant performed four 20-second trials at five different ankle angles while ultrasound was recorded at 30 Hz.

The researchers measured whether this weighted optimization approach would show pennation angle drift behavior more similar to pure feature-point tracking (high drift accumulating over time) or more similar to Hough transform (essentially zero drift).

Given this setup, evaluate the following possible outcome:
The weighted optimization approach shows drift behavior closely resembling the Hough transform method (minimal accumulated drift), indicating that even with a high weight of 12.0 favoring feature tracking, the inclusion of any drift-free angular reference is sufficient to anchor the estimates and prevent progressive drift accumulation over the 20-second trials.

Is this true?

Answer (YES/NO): NO